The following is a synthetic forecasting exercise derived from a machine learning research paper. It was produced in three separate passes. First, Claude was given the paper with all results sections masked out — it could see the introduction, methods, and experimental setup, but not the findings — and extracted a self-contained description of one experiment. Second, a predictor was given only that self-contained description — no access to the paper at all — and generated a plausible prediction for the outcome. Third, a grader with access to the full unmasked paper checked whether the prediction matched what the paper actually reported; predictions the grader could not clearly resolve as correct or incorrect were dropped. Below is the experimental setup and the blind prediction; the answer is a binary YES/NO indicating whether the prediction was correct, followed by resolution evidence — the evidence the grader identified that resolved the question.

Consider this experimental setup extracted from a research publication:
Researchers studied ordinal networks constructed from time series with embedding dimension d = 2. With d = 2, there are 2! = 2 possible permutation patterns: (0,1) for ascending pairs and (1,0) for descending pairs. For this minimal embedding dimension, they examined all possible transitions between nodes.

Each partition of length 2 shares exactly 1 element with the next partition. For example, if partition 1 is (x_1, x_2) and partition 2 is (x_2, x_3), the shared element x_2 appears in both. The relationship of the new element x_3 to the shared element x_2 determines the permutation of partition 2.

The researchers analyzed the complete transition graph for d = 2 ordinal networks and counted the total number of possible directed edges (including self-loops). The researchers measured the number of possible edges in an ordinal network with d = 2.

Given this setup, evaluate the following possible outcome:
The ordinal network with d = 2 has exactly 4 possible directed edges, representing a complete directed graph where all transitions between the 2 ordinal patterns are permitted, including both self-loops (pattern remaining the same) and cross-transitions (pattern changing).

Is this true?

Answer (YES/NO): YES